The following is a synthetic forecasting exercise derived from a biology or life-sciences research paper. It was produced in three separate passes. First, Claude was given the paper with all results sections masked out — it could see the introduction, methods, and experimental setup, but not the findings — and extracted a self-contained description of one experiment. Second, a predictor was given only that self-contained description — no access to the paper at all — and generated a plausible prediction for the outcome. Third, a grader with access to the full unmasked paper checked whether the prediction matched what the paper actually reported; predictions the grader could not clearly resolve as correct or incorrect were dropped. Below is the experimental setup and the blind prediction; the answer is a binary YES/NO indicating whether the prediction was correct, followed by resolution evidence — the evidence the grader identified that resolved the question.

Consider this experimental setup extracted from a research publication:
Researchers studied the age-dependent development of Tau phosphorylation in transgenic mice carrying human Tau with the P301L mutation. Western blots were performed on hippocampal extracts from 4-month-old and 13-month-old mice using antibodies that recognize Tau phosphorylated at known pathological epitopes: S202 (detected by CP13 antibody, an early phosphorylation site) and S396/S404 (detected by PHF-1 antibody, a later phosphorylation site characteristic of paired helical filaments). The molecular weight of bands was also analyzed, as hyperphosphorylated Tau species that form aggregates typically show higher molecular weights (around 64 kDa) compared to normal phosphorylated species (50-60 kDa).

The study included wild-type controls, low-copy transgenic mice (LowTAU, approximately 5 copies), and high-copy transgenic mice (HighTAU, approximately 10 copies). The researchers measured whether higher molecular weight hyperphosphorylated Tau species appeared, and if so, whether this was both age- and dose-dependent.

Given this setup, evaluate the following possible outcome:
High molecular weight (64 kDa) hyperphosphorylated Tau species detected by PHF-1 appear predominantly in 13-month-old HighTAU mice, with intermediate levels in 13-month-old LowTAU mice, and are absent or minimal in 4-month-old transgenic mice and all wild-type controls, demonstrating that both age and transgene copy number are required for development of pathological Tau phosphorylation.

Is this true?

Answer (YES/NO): NO